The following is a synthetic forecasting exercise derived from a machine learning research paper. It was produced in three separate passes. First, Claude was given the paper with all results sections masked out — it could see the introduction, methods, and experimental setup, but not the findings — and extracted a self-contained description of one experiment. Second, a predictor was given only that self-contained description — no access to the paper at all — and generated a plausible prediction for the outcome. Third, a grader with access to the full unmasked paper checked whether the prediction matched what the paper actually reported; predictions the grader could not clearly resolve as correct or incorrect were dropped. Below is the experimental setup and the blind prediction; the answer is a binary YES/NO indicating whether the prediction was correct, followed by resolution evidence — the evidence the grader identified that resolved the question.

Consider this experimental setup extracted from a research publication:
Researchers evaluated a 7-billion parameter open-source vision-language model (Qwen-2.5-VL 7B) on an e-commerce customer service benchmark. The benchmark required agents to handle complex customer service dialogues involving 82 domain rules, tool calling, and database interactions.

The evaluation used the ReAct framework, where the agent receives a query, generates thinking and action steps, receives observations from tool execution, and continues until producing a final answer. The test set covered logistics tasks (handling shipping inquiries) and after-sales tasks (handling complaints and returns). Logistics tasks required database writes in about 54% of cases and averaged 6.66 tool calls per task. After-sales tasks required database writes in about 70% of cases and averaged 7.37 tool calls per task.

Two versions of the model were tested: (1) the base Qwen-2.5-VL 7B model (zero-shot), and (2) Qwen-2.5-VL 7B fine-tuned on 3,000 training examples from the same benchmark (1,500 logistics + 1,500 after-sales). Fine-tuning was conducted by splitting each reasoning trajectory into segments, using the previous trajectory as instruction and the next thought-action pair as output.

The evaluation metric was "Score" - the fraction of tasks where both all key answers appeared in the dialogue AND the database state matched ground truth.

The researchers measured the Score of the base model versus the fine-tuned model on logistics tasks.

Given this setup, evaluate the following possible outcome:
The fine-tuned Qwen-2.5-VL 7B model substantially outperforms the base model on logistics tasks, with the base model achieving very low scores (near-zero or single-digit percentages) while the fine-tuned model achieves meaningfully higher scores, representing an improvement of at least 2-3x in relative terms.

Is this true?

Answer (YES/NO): YES